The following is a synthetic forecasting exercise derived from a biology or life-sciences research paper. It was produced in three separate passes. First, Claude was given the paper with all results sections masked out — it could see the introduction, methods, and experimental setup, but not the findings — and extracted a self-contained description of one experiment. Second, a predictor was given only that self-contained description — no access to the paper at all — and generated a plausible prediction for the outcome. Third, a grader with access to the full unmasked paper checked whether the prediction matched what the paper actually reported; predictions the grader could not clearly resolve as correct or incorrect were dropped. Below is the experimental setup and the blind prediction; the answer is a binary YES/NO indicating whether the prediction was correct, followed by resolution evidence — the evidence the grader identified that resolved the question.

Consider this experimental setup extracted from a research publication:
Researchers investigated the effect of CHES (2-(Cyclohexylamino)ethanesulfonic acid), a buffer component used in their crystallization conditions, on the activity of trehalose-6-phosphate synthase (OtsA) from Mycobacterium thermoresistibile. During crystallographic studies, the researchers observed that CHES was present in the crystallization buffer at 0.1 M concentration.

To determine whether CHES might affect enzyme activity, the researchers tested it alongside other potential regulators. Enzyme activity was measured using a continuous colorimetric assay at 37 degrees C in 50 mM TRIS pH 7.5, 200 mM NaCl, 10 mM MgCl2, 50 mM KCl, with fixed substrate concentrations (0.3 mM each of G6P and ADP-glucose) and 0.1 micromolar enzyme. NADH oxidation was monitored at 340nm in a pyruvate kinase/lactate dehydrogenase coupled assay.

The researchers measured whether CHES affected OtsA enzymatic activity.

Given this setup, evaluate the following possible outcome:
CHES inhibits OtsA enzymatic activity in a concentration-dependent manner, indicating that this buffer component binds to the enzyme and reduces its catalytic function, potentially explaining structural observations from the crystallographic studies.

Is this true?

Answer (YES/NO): NO